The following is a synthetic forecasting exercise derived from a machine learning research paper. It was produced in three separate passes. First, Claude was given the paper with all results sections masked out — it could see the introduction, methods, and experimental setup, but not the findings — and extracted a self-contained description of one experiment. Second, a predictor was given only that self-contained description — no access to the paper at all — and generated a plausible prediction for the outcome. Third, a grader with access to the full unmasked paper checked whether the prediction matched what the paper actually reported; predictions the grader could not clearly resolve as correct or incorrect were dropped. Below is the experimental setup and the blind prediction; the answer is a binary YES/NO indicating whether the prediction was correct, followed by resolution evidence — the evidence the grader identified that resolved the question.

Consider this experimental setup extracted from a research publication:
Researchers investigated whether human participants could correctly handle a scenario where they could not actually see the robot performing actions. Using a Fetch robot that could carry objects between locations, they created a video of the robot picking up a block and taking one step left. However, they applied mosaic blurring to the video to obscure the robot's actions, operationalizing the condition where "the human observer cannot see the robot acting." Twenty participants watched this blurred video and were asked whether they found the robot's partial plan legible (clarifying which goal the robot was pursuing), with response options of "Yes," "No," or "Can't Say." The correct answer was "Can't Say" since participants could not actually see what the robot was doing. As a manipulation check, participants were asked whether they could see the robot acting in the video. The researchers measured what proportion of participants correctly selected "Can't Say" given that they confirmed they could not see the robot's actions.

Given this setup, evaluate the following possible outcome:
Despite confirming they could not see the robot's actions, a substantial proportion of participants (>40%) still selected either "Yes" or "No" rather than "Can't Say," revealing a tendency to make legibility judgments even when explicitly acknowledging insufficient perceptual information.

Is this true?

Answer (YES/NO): NO